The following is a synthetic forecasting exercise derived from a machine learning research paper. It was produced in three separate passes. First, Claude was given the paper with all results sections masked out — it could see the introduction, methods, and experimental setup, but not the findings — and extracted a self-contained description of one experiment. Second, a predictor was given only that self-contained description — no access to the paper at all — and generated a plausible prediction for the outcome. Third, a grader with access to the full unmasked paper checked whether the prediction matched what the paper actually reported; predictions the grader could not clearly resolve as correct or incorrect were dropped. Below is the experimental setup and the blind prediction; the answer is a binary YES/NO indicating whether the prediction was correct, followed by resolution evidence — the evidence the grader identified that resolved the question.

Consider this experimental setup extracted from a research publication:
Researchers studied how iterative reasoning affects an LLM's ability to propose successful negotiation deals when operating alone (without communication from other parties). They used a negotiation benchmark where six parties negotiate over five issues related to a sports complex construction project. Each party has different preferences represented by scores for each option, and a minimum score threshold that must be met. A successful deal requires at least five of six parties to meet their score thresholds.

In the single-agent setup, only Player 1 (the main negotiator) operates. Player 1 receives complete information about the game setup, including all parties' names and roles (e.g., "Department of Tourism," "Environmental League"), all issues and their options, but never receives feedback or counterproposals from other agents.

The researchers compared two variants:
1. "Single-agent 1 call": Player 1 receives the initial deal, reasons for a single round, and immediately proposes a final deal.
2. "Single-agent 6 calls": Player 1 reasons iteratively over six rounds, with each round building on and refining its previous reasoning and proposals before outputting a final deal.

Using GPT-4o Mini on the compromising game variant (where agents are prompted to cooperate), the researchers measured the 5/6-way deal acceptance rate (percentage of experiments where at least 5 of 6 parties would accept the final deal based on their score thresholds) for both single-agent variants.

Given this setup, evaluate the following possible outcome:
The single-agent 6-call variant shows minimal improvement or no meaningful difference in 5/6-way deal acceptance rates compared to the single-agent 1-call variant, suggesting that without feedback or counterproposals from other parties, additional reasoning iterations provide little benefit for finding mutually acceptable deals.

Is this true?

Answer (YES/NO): NO